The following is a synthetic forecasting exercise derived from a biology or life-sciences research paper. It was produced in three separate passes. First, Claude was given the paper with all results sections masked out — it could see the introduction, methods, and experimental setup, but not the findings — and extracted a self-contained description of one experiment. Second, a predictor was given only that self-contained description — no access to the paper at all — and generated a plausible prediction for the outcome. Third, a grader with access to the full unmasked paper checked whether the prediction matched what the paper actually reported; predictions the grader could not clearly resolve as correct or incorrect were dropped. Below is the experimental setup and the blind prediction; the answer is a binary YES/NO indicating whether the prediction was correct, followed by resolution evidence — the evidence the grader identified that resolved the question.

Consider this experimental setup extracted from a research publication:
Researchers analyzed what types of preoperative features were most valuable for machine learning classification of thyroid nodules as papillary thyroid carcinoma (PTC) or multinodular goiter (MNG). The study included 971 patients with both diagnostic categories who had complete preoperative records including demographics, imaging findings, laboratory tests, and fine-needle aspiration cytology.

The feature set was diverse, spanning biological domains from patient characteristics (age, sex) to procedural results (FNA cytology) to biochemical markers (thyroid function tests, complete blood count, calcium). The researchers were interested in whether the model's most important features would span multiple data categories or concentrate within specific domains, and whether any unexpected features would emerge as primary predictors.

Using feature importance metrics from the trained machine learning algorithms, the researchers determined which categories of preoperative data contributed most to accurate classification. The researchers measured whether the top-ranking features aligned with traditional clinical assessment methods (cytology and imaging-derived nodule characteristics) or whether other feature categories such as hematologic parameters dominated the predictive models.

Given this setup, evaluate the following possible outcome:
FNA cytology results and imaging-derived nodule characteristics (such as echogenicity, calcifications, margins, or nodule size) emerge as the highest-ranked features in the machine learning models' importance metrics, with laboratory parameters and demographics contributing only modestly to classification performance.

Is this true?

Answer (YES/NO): YES